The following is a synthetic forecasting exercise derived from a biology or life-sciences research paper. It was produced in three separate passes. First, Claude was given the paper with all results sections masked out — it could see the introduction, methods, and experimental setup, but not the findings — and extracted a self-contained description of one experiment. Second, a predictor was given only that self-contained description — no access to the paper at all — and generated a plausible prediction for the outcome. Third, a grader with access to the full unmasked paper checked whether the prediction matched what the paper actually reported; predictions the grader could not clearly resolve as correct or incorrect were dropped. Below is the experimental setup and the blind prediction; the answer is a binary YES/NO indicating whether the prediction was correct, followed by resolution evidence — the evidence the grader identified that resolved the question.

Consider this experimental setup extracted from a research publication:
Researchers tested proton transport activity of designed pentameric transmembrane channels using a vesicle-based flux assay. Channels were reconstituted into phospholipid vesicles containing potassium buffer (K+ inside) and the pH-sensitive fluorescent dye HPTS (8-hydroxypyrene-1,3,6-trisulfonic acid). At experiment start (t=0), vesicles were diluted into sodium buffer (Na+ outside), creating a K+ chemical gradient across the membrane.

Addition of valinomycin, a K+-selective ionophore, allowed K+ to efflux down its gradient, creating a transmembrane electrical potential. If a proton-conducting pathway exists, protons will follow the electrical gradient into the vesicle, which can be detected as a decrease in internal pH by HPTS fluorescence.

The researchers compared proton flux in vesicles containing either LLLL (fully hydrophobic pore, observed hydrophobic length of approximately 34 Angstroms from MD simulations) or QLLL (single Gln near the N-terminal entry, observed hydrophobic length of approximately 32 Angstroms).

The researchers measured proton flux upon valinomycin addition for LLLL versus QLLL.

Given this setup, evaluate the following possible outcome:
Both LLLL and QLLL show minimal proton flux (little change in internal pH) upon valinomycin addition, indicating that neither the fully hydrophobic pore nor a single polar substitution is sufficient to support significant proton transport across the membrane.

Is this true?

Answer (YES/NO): NO